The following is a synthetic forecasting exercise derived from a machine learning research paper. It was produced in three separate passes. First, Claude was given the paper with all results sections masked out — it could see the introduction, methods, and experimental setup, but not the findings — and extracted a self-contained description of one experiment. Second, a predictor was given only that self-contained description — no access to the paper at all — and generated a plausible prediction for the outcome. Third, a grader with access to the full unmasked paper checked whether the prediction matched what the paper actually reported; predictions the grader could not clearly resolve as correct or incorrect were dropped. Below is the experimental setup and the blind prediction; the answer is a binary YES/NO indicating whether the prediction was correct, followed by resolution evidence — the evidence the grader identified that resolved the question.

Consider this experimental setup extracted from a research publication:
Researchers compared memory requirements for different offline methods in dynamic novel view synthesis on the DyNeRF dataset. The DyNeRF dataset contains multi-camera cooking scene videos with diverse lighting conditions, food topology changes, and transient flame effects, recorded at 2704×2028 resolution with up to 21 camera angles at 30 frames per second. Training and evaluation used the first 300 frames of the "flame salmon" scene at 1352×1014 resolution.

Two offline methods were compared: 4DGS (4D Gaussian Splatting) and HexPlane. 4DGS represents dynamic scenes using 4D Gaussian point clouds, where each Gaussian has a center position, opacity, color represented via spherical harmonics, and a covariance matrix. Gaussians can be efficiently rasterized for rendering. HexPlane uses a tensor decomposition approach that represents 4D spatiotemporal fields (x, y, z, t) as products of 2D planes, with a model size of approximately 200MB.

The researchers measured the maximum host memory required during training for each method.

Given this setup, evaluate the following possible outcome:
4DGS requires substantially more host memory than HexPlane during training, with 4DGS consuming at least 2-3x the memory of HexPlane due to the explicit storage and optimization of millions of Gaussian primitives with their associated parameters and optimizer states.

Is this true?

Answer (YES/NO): NO